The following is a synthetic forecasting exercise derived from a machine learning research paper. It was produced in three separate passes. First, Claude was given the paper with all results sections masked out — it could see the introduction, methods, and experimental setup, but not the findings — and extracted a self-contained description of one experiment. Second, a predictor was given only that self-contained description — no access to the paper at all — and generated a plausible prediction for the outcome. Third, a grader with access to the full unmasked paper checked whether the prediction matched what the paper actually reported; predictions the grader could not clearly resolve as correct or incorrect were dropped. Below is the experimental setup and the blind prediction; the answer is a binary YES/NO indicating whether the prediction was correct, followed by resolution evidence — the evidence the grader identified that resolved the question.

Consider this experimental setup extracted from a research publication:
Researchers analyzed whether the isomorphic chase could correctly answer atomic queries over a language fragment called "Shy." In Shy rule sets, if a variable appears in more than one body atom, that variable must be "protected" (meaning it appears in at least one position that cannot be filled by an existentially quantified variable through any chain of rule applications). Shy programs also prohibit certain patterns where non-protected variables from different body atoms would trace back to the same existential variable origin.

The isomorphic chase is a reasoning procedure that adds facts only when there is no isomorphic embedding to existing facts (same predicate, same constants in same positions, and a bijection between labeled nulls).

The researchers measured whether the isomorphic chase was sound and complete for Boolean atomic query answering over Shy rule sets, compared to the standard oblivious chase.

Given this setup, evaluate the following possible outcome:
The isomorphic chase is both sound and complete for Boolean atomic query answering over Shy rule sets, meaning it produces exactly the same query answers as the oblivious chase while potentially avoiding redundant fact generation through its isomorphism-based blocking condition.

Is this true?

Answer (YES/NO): YES